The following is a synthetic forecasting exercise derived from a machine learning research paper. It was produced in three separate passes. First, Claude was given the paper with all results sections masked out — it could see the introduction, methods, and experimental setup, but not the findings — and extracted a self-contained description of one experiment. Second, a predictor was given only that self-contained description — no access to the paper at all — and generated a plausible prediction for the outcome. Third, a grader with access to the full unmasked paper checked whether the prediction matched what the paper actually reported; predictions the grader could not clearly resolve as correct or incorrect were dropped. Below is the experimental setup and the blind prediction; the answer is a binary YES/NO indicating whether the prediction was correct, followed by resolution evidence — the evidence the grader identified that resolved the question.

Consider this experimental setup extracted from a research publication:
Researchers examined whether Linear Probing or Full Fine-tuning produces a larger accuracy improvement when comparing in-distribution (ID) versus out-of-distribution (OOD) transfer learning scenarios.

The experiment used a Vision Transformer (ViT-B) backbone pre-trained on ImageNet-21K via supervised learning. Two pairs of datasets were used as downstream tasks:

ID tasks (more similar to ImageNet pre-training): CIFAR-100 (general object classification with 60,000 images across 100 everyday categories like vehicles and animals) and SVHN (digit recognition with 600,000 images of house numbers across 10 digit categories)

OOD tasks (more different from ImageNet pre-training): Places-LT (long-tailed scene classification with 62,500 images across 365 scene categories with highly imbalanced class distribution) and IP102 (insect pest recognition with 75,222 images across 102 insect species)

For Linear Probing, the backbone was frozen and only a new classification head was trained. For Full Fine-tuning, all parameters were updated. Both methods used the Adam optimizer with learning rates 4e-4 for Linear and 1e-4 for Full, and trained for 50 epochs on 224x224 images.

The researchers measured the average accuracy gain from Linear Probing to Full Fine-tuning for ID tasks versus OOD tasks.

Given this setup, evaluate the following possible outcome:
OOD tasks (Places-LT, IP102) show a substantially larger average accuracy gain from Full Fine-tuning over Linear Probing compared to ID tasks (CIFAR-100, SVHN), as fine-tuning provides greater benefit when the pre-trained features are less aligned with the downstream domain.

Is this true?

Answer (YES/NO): NO